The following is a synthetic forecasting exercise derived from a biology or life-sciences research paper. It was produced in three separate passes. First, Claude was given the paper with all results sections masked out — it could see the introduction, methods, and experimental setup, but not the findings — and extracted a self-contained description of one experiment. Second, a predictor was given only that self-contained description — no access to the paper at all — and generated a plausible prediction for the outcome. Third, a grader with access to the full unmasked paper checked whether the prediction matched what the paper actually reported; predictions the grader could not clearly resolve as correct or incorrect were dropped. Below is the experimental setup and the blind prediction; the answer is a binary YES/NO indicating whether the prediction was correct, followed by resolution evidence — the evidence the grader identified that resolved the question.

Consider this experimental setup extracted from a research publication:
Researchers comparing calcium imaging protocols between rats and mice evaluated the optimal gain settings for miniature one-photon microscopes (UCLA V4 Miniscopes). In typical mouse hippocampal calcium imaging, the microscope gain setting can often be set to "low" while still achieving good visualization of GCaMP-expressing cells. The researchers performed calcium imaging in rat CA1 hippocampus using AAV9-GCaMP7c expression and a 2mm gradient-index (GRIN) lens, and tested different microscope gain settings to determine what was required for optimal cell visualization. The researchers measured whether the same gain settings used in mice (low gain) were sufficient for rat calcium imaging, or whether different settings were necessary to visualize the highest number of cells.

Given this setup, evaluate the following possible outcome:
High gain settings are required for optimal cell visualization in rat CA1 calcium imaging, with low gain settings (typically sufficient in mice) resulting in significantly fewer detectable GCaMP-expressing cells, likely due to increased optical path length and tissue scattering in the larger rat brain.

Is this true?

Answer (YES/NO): NO